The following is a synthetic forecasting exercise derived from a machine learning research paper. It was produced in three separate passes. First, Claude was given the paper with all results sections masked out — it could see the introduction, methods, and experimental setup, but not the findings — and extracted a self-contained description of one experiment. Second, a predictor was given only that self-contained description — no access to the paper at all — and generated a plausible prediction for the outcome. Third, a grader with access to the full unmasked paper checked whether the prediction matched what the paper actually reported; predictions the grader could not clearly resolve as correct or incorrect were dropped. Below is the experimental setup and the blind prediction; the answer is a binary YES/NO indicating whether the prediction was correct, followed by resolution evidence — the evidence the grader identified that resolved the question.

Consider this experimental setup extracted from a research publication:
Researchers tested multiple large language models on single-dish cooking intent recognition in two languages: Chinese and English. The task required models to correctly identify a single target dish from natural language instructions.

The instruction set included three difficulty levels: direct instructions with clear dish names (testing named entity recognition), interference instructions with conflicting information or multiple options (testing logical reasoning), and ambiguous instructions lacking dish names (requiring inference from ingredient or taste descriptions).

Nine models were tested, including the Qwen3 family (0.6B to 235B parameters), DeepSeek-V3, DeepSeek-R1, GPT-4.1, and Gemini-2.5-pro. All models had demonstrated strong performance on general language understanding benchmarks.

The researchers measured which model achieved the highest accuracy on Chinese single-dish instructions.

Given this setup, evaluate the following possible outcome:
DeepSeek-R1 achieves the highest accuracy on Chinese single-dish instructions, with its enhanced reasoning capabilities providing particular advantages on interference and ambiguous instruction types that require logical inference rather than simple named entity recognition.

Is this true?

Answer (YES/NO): NO